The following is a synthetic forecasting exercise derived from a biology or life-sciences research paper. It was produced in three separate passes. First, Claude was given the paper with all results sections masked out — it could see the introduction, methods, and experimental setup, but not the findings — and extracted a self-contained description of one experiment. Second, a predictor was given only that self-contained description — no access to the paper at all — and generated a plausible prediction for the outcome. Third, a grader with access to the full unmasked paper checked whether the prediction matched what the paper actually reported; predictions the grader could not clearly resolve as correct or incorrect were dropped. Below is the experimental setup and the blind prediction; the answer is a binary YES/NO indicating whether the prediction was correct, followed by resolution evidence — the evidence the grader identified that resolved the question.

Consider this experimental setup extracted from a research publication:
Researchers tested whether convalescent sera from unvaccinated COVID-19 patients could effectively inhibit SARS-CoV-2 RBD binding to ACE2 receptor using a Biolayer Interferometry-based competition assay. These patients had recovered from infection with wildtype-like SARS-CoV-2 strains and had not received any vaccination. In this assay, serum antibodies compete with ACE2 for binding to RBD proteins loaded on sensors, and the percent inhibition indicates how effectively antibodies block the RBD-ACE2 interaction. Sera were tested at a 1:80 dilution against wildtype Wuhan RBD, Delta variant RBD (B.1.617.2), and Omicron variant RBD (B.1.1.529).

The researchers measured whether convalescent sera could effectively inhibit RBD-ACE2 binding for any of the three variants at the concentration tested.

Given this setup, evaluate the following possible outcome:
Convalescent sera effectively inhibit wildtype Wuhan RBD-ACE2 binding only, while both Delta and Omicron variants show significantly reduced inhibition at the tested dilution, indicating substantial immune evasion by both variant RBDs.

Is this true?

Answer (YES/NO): NO